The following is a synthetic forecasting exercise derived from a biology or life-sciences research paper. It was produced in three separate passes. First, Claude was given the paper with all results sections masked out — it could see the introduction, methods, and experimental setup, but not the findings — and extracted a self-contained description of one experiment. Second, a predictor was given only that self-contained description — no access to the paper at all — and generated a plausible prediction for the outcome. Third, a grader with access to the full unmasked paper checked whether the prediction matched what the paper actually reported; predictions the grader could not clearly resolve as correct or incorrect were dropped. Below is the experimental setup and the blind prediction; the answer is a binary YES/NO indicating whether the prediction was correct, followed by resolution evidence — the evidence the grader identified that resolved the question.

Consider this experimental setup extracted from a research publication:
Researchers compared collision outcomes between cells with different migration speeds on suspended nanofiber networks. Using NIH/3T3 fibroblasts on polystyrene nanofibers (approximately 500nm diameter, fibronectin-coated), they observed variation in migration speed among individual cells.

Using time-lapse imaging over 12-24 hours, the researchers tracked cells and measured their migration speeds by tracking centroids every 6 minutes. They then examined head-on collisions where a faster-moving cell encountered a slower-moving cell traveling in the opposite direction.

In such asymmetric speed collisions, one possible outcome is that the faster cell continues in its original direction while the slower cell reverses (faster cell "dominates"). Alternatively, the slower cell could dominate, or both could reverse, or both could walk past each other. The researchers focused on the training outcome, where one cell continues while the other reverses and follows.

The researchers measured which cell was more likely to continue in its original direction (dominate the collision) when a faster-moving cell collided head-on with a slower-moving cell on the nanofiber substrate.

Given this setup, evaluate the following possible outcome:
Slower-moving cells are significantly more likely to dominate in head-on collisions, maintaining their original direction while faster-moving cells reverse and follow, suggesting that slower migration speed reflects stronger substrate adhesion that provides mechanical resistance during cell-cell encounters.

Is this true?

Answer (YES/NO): NO